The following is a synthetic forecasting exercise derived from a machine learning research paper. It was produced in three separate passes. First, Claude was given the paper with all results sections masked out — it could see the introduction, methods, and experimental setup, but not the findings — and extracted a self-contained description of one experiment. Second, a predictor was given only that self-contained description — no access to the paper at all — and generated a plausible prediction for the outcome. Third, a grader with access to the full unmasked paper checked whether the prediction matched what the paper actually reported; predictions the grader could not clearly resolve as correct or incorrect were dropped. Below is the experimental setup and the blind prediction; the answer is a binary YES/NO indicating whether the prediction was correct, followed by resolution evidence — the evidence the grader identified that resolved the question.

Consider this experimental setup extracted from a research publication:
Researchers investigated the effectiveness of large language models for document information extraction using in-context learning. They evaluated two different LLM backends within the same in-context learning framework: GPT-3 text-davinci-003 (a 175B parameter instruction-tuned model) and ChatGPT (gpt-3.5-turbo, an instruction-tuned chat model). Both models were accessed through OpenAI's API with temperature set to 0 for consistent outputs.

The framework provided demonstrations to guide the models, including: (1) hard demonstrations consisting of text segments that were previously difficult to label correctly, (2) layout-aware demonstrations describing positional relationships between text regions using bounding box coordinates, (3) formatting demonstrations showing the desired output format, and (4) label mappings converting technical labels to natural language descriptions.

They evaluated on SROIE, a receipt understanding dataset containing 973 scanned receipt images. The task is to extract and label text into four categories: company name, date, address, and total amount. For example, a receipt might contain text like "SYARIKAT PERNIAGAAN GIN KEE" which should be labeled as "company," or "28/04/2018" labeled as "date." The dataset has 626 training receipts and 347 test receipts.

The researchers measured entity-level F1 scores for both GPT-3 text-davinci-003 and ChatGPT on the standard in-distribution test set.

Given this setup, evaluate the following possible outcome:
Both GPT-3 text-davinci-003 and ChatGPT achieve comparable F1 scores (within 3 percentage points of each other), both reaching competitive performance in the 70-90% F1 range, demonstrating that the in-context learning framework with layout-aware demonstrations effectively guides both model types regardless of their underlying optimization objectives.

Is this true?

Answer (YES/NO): NO